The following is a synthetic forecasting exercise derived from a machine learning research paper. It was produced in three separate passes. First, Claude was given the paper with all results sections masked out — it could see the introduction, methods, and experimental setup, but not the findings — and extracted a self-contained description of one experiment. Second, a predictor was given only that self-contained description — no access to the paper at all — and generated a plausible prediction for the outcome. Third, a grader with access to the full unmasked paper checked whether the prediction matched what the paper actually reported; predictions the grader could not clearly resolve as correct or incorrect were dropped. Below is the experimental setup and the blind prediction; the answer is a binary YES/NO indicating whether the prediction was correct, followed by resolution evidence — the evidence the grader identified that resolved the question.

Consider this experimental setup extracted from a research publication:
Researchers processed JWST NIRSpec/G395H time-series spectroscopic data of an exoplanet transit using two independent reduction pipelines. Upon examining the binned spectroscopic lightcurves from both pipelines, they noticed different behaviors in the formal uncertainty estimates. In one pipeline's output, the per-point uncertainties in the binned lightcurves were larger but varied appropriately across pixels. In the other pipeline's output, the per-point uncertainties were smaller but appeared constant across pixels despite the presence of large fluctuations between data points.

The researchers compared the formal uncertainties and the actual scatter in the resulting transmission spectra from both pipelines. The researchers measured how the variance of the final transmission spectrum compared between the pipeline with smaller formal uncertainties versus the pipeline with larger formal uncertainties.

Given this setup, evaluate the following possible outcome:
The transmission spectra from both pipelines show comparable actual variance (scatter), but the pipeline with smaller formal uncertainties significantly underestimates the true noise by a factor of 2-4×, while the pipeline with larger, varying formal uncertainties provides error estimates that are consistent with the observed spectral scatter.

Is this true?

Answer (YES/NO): NO